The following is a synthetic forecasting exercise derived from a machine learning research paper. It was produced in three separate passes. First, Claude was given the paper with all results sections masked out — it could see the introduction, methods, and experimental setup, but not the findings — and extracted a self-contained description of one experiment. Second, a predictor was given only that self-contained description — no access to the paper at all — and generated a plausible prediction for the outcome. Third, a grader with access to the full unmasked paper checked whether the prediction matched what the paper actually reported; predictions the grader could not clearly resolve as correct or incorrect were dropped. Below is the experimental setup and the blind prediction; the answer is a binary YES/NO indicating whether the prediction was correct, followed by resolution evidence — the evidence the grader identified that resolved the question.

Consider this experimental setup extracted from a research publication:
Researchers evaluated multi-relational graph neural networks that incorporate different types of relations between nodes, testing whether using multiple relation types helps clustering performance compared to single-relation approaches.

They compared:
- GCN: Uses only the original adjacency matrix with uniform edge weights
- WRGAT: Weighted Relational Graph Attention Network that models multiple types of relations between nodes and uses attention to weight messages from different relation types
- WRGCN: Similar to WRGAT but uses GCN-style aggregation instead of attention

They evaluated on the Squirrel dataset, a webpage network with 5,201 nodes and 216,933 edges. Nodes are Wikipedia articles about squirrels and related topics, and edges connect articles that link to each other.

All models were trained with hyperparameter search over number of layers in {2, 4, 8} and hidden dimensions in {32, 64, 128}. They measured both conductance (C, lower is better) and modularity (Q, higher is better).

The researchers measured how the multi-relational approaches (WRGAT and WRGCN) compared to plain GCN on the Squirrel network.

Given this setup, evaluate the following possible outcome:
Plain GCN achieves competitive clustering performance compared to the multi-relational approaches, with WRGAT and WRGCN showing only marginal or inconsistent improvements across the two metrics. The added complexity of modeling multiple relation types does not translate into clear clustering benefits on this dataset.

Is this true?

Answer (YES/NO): NO